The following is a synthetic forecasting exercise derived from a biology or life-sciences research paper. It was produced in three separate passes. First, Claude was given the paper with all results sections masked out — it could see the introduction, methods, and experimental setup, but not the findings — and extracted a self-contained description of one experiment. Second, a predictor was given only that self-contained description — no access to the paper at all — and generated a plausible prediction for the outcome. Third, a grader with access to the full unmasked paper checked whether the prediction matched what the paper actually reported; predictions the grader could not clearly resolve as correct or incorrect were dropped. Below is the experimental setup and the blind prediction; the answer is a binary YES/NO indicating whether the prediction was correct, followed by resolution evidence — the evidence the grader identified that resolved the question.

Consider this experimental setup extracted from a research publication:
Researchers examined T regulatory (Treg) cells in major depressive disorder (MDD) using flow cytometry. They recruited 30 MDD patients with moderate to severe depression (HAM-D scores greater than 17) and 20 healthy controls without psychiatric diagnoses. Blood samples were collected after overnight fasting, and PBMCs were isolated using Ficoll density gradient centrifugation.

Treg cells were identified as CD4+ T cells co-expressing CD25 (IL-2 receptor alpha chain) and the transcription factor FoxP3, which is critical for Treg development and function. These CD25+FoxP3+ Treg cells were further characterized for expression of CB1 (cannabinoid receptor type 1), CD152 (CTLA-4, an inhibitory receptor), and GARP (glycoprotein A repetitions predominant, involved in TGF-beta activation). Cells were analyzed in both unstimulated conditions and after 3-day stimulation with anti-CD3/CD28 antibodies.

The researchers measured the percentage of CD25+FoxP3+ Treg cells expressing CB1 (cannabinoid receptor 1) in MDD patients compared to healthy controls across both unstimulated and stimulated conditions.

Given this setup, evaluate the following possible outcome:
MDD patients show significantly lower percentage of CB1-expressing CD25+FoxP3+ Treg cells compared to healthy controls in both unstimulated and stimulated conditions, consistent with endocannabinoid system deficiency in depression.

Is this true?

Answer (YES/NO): NO